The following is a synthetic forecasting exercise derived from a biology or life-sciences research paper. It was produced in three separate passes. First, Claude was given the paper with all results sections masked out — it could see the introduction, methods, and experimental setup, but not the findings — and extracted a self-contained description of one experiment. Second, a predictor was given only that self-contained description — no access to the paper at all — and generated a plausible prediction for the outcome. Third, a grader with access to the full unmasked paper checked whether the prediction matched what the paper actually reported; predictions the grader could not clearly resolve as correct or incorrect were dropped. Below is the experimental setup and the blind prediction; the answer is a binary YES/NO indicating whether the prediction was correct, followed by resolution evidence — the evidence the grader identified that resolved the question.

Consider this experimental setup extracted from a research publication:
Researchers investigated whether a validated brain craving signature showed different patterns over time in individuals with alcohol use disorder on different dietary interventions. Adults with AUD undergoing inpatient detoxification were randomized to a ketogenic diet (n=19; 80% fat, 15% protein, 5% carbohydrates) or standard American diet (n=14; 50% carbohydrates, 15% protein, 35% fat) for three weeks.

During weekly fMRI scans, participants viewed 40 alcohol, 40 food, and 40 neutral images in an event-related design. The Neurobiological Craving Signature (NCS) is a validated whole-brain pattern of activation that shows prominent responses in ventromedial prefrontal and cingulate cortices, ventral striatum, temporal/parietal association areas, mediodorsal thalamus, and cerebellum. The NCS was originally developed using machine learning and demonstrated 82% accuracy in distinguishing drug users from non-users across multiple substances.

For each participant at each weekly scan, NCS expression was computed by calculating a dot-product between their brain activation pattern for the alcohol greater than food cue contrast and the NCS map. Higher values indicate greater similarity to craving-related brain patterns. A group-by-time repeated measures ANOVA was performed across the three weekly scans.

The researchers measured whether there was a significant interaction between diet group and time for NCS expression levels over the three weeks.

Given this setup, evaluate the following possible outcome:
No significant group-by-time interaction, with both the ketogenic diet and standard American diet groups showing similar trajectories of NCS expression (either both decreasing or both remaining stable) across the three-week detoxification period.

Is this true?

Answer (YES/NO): YES